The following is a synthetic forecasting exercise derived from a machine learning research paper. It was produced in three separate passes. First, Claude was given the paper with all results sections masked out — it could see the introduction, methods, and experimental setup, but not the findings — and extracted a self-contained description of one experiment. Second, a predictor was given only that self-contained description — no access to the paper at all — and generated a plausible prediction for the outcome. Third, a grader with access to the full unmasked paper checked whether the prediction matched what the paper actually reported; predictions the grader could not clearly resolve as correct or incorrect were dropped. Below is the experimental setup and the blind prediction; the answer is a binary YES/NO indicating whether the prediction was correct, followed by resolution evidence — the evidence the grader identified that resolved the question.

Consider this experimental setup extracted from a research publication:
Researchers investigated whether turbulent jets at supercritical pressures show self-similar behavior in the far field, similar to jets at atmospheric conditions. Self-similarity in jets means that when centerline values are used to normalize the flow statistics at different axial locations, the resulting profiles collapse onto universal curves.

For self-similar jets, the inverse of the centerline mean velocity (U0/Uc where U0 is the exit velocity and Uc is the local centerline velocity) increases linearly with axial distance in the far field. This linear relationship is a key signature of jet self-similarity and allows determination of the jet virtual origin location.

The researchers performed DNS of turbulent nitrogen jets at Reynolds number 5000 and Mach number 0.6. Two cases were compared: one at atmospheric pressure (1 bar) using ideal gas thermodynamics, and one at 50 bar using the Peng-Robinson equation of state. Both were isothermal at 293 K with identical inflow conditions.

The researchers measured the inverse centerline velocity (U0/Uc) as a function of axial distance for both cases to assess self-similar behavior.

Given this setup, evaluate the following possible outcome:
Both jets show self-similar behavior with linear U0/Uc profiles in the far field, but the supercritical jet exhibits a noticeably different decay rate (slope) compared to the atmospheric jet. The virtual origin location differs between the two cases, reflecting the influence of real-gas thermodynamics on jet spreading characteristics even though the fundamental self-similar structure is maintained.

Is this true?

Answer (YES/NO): NO